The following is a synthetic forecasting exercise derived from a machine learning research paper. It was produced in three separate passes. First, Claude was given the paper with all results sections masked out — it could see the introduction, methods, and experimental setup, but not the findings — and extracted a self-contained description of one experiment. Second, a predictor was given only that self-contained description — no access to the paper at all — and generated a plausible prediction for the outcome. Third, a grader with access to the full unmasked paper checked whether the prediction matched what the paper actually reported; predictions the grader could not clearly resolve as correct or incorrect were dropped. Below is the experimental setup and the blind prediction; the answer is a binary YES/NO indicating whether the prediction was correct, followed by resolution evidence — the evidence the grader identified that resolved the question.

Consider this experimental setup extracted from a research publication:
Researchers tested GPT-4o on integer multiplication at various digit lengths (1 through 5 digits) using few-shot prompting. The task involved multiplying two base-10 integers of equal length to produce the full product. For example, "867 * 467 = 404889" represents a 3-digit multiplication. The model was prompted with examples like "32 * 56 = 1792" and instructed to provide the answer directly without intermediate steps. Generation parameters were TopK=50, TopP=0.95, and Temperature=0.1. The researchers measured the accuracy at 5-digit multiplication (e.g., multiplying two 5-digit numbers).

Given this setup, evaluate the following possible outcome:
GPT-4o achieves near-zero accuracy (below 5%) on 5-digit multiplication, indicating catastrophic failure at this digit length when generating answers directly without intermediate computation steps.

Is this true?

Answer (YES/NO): YES